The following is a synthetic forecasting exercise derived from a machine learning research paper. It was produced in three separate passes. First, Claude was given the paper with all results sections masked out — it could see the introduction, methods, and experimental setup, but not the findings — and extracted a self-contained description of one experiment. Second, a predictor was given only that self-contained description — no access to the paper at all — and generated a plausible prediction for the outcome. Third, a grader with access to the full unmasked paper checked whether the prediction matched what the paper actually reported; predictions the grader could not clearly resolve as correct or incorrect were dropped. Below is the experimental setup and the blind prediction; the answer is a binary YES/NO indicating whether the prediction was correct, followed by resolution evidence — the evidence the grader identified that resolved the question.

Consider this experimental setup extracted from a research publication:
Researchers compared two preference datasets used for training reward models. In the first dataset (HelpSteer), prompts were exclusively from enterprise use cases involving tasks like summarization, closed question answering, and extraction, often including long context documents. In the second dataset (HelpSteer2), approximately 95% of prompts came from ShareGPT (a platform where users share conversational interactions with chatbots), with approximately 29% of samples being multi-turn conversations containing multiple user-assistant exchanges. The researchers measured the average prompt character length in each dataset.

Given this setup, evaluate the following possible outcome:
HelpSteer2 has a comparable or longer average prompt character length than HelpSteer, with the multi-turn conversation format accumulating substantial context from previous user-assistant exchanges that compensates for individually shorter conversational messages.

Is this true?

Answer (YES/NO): NO